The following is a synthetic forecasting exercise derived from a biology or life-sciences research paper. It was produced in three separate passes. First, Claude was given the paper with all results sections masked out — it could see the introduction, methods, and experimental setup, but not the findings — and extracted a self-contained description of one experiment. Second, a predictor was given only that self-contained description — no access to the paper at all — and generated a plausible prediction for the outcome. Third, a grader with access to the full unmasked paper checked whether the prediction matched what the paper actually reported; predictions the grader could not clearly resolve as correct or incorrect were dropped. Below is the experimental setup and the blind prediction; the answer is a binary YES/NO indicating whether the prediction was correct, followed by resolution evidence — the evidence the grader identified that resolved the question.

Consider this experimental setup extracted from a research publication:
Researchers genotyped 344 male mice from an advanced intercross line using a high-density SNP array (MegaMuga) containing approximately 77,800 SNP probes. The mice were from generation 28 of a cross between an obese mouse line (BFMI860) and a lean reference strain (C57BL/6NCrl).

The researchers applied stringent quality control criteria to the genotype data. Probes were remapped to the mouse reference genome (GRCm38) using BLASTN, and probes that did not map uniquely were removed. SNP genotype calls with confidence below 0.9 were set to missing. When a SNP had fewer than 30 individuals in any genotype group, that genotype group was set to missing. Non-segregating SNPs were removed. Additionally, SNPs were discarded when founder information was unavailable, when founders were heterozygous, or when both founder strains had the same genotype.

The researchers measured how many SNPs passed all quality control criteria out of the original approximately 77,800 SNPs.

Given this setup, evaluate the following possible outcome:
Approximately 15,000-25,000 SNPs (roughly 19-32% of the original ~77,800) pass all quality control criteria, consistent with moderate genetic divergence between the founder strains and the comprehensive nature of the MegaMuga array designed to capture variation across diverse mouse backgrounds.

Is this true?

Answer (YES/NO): YES